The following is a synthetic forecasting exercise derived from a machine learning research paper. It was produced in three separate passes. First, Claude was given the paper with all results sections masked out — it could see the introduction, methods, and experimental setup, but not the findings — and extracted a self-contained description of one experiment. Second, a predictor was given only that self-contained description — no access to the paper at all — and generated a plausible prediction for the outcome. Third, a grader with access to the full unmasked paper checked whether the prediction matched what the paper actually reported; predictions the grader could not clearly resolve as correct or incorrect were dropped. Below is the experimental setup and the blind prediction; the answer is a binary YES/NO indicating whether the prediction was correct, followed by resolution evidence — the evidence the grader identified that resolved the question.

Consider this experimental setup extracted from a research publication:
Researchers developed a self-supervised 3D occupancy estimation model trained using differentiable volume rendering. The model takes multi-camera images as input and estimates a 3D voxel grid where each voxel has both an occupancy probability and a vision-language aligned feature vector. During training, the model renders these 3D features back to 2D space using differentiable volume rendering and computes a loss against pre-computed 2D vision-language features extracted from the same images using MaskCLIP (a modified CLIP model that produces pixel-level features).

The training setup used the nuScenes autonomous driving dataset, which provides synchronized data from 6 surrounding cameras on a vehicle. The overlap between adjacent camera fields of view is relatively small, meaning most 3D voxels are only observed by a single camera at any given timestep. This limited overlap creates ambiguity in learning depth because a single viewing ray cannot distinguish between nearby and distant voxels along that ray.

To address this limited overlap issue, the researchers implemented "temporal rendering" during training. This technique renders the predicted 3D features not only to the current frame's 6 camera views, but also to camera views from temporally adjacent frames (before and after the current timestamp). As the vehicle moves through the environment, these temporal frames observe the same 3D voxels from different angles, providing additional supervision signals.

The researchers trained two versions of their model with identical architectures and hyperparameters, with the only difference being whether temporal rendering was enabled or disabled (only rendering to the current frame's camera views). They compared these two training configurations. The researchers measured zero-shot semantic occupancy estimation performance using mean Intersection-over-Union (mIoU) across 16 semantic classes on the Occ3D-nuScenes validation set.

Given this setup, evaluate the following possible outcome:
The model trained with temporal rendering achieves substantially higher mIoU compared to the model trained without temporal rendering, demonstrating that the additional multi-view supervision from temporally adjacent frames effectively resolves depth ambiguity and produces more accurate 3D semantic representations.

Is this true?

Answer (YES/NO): YES